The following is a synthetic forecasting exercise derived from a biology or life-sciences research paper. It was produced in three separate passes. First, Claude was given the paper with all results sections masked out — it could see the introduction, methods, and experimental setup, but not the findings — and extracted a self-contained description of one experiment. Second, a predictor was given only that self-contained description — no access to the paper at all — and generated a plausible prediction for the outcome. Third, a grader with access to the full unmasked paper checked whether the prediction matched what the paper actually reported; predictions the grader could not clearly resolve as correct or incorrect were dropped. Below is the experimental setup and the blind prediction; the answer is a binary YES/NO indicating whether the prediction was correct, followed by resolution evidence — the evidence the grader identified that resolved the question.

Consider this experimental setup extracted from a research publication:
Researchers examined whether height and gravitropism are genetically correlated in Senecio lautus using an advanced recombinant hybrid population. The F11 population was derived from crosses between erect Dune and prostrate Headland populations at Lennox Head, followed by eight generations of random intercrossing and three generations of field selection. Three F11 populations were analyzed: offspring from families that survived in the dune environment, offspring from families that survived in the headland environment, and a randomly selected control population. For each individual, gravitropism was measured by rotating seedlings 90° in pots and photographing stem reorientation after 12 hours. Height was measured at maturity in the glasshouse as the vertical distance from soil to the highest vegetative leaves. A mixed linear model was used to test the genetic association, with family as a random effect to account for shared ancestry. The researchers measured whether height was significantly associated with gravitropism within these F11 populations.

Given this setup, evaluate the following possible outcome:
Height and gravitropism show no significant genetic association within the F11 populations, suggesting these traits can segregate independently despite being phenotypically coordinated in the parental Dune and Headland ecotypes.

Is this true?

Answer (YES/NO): NO